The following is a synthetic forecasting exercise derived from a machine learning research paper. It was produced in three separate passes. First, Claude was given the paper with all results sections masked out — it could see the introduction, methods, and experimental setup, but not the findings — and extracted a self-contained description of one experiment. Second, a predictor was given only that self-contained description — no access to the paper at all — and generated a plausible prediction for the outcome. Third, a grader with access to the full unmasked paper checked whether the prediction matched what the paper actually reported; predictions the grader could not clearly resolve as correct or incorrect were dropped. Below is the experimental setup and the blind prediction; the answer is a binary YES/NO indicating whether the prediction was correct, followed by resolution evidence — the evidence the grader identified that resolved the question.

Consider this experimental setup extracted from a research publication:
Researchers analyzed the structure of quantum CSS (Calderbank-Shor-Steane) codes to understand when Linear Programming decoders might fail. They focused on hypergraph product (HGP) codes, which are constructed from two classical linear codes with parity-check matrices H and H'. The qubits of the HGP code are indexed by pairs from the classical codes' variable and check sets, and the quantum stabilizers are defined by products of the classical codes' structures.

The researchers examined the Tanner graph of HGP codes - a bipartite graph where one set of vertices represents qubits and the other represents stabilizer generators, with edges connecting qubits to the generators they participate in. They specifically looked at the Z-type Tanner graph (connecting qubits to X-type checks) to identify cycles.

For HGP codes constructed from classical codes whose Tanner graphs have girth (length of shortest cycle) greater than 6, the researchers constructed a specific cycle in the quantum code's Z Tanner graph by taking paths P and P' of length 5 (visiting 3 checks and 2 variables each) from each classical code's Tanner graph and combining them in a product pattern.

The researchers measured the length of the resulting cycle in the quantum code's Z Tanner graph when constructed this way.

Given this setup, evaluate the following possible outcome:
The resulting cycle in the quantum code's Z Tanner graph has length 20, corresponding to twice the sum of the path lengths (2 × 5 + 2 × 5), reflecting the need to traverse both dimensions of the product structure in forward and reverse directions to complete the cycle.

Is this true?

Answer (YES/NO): NO